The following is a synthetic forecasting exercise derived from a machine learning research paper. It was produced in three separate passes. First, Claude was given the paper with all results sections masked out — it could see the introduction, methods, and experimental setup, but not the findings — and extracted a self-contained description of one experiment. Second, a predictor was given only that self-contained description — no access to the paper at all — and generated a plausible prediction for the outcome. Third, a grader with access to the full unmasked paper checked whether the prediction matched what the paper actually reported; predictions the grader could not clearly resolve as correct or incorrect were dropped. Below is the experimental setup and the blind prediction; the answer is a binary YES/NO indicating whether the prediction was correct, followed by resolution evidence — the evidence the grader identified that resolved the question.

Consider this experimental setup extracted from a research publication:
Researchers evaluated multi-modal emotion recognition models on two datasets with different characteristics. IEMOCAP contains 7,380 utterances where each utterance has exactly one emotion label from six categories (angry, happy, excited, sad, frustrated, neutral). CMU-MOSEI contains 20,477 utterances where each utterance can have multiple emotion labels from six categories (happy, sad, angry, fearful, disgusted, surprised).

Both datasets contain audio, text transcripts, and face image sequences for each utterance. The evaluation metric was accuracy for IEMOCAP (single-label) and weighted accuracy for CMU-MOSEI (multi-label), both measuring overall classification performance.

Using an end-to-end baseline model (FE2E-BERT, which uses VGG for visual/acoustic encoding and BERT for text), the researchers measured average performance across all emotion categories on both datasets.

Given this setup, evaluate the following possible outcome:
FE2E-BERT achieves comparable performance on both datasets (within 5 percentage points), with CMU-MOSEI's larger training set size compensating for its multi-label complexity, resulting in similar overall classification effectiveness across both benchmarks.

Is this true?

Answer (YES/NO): NO